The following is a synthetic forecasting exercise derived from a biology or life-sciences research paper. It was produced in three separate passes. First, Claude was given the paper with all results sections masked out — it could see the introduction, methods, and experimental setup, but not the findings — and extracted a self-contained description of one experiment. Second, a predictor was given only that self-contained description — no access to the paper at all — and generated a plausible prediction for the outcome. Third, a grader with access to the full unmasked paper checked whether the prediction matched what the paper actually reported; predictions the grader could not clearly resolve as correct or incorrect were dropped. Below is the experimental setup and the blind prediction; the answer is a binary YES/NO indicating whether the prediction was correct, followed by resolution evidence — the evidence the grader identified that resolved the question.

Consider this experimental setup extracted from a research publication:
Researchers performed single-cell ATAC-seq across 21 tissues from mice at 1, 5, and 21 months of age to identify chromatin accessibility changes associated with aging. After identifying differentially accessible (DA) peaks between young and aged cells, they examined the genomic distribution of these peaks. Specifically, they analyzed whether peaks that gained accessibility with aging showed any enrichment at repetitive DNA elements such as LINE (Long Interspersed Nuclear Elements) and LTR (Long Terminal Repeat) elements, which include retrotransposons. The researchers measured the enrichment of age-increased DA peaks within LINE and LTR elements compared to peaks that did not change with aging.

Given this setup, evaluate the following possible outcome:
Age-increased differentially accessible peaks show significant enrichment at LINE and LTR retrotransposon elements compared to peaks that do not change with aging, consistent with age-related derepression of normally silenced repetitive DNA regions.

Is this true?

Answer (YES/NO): YES